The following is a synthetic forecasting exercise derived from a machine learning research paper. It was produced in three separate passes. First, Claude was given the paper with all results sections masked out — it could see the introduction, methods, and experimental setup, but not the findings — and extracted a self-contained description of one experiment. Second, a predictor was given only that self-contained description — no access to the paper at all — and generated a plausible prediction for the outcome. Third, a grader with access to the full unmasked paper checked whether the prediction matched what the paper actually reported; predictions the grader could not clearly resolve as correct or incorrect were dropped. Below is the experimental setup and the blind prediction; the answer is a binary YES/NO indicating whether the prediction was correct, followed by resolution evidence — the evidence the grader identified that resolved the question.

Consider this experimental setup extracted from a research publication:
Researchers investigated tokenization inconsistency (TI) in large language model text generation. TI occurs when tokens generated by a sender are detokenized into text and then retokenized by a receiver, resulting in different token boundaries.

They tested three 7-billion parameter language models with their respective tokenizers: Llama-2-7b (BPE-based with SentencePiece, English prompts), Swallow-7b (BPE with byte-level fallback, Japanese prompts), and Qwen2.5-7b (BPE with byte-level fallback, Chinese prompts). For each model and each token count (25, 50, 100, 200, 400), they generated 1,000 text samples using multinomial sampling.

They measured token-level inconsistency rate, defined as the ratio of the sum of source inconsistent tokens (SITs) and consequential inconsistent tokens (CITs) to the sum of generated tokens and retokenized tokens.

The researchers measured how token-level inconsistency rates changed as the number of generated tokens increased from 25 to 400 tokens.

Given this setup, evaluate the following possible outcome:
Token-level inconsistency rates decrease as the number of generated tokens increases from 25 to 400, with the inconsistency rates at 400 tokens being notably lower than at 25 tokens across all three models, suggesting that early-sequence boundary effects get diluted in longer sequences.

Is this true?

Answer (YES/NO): NO